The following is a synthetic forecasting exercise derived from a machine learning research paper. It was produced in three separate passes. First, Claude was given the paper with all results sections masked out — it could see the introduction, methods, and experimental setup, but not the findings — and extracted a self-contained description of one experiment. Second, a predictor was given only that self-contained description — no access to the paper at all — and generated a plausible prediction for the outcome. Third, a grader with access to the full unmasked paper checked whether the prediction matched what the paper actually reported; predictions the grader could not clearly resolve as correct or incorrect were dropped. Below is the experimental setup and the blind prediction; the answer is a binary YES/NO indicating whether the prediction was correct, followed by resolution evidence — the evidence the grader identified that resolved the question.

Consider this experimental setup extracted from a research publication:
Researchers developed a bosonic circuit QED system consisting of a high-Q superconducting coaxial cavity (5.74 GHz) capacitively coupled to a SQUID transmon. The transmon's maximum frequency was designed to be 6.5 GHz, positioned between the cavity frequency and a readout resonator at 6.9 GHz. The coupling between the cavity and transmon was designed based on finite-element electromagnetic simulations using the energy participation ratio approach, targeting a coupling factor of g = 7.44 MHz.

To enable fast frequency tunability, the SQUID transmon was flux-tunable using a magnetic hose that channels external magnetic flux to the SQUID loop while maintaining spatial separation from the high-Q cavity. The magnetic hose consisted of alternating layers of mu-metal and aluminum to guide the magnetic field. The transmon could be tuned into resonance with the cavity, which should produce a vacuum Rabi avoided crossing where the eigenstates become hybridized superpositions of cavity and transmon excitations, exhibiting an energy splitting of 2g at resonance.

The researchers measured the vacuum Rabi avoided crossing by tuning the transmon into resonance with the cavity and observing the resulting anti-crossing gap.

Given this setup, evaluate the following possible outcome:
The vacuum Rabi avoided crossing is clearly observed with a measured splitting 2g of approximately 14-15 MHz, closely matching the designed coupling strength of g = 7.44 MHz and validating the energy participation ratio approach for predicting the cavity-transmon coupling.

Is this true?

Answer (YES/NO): YES